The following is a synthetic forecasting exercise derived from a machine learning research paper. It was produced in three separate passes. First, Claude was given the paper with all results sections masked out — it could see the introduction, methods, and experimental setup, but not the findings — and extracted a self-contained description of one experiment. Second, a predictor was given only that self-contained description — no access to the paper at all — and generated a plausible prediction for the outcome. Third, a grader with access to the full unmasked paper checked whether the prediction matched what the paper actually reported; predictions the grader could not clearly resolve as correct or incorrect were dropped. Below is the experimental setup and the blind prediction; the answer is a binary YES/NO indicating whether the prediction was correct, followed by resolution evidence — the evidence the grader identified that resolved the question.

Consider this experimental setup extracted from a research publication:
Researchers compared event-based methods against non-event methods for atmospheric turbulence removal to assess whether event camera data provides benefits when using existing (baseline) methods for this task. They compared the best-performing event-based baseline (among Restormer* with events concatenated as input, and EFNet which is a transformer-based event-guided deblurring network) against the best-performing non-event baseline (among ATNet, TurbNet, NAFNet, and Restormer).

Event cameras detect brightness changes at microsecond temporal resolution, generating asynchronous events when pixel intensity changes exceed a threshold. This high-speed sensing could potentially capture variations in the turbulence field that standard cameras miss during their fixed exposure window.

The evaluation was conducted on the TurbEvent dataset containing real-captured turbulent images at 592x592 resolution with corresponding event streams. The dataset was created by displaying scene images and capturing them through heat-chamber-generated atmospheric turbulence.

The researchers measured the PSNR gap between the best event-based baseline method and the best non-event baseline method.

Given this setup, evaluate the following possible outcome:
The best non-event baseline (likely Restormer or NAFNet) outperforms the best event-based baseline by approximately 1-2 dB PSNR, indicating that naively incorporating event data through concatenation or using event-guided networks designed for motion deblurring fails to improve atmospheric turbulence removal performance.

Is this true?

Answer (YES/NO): NO